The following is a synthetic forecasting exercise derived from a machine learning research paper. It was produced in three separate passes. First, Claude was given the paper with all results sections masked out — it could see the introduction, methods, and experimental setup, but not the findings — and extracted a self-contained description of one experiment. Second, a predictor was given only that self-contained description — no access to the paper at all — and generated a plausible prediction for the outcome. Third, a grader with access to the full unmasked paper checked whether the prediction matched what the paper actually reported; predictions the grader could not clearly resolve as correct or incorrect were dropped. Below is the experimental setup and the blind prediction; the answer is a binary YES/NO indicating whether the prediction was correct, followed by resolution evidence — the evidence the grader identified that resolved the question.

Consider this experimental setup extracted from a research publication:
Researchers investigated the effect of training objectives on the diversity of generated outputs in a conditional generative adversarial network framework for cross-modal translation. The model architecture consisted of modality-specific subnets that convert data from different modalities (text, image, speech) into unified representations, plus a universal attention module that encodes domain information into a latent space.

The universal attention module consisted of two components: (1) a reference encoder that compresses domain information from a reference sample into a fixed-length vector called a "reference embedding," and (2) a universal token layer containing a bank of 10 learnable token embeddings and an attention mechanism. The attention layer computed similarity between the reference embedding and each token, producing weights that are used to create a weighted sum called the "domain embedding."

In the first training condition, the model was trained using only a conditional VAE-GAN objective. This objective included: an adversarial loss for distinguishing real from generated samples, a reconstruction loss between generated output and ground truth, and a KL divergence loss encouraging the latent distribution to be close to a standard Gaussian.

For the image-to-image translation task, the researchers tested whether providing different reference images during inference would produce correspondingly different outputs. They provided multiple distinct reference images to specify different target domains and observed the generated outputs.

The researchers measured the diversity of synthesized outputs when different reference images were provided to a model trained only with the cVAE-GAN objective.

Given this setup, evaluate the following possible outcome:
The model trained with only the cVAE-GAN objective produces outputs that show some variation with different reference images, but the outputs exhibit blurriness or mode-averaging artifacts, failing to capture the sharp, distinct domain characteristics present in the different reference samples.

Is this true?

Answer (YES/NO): NO